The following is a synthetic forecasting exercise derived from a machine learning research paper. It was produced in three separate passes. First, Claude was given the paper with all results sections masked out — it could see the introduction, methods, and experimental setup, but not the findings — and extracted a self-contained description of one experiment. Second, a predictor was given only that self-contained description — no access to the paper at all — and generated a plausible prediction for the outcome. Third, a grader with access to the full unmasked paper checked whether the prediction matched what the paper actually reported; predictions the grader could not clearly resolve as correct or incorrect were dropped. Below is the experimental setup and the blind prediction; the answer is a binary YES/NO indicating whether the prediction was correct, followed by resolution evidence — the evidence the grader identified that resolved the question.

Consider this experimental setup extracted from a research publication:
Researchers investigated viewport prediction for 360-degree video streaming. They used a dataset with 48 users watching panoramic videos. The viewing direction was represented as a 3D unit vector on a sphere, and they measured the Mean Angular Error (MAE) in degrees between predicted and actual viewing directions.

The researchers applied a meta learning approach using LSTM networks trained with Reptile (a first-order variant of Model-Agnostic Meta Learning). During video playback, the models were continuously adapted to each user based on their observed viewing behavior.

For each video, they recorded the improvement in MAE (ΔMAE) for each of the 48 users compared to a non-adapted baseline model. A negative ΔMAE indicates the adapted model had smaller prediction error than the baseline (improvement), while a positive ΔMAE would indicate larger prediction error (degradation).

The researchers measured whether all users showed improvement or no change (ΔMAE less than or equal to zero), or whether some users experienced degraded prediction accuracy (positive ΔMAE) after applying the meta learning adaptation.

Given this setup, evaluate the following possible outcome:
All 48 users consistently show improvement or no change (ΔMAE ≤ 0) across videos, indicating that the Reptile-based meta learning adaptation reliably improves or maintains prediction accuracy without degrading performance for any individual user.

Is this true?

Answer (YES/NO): NO